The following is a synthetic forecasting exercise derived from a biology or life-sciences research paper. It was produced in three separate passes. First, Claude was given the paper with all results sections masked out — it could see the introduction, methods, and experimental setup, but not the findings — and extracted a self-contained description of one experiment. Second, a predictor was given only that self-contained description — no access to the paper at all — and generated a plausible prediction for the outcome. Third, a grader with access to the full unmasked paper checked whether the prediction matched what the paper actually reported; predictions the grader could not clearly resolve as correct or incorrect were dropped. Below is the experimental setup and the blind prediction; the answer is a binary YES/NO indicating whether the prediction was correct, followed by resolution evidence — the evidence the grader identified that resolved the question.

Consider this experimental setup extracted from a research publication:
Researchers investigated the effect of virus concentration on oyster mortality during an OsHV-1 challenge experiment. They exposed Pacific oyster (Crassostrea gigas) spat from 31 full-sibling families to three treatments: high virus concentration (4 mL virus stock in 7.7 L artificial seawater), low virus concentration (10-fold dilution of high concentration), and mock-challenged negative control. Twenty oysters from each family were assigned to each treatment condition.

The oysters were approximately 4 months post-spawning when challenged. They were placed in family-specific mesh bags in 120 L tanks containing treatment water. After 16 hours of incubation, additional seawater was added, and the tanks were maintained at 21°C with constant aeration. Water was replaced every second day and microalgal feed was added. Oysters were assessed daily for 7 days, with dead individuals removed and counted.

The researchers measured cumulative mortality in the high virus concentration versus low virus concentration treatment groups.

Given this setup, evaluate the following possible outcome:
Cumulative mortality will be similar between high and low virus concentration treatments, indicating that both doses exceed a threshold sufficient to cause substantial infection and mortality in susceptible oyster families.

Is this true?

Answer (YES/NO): NO